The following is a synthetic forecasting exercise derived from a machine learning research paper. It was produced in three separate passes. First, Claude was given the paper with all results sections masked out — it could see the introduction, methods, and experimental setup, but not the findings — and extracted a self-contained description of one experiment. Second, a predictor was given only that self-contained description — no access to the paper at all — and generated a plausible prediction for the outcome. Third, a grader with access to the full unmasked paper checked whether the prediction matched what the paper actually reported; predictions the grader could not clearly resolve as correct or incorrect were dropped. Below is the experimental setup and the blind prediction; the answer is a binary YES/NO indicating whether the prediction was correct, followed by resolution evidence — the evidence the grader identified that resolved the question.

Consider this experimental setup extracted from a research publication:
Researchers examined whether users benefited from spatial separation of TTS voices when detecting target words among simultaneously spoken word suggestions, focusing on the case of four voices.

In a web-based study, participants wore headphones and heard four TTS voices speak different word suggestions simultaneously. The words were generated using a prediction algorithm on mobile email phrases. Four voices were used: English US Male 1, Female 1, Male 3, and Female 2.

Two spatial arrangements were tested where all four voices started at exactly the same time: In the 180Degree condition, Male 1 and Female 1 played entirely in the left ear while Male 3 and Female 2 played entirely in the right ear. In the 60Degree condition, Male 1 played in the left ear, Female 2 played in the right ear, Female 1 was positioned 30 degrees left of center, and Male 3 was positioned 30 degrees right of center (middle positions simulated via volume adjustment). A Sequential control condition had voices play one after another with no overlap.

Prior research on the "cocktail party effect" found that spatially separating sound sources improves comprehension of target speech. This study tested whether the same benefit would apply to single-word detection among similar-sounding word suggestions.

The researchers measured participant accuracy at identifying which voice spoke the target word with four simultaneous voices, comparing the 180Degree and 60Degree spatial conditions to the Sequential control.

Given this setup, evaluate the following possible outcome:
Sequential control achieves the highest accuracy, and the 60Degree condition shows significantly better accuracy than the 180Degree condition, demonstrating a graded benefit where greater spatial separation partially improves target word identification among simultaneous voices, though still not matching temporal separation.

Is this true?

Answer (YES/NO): NO